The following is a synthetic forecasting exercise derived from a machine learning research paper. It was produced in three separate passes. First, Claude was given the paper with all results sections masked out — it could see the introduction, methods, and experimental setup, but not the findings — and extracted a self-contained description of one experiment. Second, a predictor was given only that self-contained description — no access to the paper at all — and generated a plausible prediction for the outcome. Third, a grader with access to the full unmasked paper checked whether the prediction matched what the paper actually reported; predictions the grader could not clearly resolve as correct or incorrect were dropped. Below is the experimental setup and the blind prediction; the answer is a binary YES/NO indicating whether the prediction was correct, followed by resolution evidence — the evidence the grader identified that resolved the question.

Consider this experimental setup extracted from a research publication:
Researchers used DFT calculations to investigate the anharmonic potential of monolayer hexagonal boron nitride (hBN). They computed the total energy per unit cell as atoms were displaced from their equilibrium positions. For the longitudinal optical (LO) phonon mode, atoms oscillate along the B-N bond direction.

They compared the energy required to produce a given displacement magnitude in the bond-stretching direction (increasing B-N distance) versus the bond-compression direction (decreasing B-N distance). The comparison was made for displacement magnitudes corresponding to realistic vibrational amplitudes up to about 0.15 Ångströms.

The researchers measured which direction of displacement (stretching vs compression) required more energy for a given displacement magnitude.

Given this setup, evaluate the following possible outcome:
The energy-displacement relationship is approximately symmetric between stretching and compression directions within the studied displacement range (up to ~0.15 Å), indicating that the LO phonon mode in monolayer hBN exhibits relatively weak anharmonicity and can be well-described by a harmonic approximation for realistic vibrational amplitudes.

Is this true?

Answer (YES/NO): NO